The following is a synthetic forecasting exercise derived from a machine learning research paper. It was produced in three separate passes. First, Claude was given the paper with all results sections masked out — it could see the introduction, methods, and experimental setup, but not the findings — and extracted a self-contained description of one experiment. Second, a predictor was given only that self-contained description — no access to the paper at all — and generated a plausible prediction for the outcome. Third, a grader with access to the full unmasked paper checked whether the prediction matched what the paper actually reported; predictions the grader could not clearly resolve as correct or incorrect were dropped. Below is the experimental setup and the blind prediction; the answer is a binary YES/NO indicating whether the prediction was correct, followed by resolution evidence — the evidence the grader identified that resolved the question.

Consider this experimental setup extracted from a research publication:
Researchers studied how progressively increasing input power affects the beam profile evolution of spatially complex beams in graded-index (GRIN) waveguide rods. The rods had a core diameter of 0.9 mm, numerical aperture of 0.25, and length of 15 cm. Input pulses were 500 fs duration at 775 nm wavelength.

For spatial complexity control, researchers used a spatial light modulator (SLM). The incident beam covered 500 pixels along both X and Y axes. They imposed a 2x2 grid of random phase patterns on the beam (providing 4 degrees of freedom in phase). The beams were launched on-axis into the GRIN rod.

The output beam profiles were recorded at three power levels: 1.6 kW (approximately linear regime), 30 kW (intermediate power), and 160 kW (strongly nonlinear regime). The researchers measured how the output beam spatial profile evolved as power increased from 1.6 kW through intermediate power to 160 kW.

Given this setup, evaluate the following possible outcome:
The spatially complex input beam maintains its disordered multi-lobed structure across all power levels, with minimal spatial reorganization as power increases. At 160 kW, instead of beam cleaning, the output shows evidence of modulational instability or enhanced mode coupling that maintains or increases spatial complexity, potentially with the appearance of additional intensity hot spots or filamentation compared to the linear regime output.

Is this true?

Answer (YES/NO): NO